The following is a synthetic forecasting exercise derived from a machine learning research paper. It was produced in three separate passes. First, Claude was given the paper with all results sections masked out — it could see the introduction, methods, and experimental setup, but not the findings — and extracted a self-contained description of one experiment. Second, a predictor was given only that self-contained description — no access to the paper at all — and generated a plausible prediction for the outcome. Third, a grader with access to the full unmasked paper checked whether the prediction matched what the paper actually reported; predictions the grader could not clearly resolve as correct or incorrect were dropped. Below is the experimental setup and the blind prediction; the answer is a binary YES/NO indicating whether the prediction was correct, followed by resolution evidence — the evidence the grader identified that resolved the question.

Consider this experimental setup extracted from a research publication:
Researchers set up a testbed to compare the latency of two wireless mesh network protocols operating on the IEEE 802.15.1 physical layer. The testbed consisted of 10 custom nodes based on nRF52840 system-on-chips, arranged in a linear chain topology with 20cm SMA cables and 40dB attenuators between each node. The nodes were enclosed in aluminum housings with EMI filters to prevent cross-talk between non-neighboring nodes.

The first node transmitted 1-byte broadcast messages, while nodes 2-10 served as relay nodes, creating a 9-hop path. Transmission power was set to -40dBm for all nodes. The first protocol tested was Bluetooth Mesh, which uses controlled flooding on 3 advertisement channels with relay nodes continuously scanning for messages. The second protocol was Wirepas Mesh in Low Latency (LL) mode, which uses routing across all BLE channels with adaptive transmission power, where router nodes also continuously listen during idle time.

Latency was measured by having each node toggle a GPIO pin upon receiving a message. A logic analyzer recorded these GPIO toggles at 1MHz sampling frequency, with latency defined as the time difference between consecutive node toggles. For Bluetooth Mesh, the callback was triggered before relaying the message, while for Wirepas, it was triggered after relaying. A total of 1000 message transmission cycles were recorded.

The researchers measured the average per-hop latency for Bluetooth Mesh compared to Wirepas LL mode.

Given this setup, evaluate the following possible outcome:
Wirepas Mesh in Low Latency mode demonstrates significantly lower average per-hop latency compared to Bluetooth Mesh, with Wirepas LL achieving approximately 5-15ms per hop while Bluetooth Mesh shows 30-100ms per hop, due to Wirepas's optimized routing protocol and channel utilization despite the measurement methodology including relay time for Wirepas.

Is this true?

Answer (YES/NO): NO